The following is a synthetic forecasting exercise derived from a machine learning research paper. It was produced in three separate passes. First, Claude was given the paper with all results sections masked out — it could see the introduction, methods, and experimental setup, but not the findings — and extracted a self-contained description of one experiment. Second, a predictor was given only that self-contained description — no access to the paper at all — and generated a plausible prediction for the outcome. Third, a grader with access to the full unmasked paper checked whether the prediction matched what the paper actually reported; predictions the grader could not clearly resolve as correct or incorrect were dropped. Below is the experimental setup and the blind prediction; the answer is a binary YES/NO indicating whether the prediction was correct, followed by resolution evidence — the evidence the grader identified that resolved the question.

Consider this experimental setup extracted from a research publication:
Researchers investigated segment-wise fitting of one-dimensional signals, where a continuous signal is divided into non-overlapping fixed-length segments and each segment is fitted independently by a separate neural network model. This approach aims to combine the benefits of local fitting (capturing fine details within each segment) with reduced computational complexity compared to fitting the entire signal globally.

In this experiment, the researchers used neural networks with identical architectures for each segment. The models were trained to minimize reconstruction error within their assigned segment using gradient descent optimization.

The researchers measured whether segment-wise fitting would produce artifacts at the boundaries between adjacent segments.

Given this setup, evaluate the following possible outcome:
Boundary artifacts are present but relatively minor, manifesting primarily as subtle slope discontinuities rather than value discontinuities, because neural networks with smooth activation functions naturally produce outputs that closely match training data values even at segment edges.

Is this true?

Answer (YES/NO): NO